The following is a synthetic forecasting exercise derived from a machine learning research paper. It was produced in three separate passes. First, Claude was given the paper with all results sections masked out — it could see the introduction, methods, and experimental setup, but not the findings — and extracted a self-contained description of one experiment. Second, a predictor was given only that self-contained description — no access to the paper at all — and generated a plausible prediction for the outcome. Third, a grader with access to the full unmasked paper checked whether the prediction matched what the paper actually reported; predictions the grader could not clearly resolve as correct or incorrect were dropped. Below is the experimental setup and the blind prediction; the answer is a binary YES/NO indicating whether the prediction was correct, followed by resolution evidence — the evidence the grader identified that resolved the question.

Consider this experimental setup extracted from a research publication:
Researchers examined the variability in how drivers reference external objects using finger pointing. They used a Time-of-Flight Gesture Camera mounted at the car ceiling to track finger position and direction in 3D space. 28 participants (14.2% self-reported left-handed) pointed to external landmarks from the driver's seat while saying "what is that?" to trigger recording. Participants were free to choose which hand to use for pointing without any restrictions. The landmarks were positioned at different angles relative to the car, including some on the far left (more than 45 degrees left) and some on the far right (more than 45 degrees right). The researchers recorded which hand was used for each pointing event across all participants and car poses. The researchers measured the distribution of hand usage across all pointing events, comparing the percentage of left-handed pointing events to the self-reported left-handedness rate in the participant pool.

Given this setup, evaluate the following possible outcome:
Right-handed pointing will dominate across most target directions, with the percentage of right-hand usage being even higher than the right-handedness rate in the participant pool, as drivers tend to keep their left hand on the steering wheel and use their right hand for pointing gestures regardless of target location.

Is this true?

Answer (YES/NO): NO